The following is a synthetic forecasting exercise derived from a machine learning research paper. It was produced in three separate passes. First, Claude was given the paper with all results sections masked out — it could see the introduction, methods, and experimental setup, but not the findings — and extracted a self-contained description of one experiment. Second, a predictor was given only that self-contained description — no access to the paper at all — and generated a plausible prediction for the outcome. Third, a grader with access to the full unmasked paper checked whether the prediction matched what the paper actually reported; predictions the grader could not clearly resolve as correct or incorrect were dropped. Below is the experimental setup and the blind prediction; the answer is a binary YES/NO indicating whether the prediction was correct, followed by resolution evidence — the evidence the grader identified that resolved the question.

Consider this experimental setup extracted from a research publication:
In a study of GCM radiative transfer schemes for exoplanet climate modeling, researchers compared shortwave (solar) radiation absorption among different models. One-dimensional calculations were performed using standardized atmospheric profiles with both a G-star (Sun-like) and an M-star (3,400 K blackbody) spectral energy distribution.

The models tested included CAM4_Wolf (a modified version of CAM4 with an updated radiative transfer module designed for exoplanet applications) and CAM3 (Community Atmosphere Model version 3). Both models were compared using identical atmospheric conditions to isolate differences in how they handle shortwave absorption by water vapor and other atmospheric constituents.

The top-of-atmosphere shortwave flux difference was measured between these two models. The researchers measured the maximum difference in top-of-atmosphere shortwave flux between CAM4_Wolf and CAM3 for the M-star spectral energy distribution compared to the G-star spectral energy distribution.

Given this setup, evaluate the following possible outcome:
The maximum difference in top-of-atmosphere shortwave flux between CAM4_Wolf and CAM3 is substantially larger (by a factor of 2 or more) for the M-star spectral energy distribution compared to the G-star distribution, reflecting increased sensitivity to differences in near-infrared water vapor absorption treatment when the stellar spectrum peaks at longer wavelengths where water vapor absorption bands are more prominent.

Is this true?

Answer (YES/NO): YES